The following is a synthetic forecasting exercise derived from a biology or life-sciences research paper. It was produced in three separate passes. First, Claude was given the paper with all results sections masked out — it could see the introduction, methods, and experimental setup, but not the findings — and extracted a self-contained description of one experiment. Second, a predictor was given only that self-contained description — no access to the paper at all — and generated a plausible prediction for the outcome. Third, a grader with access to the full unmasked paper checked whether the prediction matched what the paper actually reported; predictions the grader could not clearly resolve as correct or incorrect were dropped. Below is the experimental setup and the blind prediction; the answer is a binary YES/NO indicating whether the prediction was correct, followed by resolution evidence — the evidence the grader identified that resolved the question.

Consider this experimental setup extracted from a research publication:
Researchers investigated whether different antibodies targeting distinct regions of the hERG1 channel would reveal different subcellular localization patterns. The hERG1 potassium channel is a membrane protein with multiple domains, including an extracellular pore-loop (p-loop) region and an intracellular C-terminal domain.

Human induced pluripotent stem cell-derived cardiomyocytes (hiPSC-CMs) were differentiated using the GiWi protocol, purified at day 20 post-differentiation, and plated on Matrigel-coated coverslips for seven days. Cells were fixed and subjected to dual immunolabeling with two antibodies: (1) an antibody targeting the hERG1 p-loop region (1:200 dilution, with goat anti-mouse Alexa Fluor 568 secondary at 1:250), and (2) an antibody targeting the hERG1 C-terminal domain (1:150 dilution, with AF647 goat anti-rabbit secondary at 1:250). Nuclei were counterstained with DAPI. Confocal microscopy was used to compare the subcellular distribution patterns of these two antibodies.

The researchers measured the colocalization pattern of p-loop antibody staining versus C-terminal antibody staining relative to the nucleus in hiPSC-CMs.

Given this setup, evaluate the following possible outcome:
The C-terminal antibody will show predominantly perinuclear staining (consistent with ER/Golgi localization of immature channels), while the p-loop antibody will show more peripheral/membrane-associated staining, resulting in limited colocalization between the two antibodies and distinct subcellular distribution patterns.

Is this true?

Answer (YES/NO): NO